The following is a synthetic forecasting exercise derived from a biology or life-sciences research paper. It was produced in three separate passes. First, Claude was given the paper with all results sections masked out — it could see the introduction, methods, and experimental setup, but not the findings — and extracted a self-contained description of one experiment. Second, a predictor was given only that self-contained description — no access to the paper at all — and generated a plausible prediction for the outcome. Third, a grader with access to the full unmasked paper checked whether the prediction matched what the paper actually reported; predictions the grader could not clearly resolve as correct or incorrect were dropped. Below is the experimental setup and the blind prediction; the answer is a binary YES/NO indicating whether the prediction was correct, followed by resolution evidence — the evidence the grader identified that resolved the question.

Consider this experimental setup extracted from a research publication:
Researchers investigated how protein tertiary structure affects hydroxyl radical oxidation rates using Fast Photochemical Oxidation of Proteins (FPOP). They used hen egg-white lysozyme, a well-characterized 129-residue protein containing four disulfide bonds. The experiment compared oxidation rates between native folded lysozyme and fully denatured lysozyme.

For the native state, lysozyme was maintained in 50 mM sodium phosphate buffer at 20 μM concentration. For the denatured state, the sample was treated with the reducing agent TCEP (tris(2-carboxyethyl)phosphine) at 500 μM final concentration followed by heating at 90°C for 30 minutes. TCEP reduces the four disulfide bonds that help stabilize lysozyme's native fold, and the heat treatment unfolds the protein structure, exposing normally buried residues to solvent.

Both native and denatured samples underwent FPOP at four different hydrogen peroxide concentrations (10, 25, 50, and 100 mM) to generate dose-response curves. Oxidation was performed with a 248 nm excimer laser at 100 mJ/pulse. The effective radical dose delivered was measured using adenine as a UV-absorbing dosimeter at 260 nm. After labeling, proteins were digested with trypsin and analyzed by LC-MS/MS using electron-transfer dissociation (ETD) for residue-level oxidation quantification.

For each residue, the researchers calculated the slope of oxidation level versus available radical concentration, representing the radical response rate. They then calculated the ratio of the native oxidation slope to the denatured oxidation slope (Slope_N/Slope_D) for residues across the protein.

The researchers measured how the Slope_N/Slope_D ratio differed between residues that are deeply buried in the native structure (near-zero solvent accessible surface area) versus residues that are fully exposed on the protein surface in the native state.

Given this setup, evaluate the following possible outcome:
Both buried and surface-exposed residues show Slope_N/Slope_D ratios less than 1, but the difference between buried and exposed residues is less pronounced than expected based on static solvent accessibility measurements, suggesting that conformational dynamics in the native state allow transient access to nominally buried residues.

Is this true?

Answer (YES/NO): NO